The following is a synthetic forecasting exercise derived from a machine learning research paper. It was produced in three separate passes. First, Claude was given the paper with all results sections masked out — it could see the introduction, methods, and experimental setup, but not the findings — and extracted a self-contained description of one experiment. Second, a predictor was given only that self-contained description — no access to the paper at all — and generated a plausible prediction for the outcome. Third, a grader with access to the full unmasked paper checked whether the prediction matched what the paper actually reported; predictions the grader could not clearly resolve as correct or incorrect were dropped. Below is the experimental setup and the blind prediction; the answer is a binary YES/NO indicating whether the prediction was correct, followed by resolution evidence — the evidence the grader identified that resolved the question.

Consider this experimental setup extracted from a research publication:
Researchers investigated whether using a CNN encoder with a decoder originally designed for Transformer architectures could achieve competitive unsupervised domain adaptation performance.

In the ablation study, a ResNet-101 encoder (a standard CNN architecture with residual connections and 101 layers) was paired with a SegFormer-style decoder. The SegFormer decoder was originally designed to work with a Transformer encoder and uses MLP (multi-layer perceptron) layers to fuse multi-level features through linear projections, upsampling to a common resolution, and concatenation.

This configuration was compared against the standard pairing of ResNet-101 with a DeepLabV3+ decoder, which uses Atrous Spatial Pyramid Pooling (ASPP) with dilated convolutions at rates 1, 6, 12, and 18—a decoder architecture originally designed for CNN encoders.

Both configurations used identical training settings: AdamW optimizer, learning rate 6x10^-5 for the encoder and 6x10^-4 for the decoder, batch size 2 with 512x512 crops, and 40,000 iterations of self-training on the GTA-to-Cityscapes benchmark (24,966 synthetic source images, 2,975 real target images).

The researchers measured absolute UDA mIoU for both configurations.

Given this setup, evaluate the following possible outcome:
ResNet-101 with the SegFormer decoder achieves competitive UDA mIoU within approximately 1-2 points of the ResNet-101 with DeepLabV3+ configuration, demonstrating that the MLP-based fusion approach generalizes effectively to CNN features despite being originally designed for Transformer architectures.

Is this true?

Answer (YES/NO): NO